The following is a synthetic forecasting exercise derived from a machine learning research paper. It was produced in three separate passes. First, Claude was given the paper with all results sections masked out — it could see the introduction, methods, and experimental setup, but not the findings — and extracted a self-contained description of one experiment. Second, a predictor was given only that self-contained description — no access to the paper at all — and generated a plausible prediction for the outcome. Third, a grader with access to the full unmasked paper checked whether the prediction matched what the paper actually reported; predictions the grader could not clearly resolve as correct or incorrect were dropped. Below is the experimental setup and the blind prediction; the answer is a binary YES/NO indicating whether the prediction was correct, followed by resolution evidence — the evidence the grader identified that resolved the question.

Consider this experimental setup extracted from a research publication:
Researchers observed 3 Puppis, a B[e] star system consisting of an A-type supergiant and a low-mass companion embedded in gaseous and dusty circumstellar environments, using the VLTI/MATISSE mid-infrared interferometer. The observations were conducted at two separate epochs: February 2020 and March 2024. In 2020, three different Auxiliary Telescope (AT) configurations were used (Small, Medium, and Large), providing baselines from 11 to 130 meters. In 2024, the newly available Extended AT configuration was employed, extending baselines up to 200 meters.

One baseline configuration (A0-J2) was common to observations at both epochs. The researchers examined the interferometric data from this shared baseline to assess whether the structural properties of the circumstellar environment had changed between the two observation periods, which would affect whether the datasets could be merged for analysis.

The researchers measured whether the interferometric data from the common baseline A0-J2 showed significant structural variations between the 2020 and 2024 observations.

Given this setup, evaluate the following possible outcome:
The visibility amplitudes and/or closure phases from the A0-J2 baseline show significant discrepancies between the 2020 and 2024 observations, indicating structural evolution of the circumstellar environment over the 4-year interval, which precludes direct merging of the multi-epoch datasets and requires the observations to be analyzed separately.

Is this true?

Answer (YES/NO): NO